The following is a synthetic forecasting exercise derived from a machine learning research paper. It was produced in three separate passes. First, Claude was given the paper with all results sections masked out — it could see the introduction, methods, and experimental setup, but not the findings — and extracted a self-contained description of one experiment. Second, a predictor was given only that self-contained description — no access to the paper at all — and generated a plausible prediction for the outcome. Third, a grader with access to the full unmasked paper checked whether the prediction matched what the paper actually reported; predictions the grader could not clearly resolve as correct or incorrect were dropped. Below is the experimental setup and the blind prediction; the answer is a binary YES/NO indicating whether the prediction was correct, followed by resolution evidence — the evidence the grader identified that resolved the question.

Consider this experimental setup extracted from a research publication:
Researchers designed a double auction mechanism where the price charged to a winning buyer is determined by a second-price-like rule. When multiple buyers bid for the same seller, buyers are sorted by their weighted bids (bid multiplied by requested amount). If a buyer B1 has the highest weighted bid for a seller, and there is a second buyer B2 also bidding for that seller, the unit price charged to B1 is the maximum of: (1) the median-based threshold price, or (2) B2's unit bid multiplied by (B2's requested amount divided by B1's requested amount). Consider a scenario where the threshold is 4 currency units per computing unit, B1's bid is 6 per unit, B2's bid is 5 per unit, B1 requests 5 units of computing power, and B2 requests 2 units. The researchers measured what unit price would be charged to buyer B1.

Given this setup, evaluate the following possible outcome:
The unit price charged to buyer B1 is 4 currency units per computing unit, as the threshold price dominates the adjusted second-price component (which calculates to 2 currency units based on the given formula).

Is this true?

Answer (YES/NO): YES